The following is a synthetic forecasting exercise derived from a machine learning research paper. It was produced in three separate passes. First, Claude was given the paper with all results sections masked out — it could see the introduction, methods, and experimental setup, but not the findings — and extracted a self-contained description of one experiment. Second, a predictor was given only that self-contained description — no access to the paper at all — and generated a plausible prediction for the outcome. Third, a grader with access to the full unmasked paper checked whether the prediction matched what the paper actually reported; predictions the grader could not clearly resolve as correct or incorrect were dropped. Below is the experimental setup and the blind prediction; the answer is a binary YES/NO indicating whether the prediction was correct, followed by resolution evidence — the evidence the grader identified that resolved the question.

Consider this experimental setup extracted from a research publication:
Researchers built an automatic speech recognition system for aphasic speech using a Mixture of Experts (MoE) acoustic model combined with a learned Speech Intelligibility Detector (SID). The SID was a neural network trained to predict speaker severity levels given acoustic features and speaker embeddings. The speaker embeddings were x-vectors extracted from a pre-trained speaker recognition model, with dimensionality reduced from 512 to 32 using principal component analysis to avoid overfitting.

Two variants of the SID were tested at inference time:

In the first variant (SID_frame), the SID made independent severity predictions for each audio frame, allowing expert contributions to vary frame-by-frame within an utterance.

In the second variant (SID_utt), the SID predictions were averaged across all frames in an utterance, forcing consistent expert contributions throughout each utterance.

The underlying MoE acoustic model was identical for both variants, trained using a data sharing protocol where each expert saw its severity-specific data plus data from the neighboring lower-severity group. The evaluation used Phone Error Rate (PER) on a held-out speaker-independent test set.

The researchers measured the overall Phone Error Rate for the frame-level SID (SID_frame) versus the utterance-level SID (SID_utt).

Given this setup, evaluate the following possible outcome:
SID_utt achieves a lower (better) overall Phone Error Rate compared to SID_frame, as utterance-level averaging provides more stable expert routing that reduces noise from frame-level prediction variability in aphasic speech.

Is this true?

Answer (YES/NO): YES